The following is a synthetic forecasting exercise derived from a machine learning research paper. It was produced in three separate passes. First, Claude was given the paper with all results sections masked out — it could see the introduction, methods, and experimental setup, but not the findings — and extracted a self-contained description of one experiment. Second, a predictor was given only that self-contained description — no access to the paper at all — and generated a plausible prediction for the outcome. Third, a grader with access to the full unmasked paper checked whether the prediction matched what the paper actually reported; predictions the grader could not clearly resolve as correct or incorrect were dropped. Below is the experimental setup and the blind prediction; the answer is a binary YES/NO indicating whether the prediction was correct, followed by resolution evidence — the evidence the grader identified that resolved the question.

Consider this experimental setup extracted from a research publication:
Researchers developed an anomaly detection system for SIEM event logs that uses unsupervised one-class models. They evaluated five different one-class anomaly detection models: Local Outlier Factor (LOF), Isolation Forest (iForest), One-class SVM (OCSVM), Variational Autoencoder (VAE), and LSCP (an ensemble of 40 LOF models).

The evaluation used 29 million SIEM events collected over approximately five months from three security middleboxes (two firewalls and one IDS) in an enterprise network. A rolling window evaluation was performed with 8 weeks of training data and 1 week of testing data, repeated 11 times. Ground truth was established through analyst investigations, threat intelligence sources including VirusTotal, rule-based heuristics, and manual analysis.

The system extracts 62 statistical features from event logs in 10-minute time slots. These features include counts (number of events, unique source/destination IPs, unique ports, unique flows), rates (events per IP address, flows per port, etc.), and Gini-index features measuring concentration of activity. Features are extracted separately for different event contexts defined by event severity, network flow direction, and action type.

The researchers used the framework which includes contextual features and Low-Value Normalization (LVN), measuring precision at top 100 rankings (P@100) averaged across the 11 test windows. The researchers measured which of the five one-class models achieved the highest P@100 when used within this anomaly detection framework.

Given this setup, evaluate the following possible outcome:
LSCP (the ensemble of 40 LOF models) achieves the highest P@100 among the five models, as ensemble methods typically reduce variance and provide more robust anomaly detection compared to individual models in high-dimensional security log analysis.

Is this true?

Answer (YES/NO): NO